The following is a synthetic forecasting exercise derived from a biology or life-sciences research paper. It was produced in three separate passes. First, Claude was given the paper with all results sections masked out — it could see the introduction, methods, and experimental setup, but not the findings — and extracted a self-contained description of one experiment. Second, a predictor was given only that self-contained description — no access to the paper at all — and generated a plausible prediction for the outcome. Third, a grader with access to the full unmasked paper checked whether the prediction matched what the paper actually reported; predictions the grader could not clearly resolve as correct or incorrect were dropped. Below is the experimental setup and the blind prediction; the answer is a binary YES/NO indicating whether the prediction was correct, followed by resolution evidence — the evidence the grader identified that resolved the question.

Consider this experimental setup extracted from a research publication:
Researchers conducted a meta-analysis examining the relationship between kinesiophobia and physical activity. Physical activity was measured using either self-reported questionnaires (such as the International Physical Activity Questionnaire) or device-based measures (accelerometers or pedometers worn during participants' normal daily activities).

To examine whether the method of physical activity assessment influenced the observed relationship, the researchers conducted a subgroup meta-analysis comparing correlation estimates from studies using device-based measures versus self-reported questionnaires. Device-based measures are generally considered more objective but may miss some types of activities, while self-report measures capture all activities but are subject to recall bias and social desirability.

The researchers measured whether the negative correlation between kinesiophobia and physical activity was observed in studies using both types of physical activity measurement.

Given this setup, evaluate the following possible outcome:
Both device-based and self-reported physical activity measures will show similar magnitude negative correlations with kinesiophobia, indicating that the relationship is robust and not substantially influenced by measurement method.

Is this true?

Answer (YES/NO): NO